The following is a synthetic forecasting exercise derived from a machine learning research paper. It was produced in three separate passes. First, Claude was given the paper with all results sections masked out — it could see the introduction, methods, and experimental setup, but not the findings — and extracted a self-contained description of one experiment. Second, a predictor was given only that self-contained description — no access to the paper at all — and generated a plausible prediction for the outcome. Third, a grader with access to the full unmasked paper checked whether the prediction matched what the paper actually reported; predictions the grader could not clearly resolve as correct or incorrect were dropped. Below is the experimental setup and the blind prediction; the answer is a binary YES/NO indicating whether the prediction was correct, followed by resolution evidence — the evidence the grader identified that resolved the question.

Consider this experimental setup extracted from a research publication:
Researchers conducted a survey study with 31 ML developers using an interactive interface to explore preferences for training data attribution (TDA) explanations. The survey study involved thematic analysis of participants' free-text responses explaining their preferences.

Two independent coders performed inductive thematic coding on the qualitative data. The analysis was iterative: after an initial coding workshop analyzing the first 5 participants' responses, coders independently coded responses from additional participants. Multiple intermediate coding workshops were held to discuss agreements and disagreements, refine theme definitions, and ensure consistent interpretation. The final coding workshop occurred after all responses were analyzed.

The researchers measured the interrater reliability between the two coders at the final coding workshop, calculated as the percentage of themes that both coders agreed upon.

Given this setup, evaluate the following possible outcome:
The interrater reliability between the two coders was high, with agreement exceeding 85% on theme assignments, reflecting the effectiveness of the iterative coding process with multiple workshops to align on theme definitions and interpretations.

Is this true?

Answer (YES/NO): YES